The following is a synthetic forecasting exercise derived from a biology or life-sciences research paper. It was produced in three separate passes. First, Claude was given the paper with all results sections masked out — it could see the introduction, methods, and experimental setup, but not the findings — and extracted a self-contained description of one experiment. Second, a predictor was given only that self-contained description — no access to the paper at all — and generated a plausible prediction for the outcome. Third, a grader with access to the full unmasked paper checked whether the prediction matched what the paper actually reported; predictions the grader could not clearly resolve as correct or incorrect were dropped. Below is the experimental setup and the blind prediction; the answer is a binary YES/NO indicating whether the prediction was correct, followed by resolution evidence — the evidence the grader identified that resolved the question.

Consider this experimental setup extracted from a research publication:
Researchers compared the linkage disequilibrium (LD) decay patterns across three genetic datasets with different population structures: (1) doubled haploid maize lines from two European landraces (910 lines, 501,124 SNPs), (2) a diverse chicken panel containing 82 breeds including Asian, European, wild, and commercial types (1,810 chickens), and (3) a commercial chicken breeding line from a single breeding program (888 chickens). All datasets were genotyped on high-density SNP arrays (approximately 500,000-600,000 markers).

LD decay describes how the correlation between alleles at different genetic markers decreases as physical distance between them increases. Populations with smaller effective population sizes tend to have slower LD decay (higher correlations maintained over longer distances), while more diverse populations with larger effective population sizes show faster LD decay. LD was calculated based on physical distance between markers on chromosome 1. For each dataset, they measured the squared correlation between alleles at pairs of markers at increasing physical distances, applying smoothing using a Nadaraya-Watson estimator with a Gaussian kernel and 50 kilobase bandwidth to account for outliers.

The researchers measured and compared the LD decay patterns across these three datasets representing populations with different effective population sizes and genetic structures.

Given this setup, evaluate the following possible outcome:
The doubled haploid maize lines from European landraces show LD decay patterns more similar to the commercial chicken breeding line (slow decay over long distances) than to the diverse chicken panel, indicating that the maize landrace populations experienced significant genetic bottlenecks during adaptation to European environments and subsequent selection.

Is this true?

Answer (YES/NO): NO